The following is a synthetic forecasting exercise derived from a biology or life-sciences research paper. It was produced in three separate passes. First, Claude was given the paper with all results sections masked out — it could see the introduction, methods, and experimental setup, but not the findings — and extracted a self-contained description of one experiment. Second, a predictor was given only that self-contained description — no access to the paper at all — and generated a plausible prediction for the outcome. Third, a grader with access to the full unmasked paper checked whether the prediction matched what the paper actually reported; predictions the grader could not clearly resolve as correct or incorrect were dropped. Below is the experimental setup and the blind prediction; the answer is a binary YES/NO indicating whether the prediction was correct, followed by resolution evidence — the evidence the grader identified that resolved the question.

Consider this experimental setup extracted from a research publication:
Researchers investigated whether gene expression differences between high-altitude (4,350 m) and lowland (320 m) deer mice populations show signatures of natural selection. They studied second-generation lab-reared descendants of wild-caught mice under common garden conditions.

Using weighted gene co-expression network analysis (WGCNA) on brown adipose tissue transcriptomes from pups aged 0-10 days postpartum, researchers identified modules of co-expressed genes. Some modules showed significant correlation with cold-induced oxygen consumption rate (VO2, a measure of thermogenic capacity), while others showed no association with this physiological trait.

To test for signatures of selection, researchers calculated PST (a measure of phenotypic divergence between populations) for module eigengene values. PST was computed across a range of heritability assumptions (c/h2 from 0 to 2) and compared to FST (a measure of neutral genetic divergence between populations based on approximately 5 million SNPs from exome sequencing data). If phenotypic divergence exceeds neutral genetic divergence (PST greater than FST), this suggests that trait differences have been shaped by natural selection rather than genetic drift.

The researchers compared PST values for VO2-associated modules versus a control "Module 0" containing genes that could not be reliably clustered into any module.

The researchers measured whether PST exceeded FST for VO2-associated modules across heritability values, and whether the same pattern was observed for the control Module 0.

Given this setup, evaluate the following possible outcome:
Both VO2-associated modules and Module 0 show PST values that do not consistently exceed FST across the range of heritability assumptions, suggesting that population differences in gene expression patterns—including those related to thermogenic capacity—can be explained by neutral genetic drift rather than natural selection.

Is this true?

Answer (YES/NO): NO